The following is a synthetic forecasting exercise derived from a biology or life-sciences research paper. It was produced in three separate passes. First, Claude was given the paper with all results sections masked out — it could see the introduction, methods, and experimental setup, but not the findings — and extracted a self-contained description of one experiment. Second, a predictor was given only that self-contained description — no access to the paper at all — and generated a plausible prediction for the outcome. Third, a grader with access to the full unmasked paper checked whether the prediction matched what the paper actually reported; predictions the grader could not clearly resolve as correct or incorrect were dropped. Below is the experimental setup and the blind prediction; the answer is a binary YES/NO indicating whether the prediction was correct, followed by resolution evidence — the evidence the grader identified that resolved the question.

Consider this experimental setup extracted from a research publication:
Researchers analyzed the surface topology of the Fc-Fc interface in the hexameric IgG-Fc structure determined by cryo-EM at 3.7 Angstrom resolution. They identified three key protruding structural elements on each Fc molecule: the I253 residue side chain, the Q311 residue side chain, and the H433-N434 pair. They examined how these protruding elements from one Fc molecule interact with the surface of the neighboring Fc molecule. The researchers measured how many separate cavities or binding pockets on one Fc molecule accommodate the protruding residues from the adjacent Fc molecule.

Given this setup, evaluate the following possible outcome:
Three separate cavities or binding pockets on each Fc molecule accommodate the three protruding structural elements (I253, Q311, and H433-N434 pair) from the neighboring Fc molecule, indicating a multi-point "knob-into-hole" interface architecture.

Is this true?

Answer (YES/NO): YES